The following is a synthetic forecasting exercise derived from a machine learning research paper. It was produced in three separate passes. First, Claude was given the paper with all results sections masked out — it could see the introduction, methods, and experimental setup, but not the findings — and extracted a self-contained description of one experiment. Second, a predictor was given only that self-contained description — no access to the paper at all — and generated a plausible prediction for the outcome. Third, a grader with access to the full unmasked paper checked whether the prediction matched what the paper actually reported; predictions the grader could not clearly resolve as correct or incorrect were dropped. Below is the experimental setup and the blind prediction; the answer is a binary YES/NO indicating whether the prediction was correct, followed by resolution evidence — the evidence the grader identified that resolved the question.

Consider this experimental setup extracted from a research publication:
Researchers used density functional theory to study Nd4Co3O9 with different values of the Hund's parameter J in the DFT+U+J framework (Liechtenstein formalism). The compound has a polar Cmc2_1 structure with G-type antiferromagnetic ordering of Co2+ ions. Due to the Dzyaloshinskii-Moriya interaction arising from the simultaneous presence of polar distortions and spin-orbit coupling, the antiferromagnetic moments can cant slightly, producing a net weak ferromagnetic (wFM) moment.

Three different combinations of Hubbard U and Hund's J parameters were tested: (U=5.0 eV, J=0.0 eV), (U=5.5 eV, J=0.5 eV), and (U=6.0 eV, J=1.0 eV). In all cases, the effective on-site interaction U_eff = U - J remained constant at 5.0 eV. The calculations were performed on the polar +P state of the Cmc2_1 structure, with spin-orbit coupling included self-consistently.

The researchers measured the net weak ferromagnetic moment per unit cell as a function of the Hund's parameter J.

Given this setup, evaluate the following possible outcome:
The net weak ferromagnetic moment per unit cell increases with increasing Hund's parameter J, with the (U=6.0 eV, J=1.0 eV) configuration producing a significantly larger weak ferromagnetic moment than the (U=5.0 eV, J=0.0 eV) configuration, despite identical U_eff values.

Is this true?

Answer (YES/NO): YES